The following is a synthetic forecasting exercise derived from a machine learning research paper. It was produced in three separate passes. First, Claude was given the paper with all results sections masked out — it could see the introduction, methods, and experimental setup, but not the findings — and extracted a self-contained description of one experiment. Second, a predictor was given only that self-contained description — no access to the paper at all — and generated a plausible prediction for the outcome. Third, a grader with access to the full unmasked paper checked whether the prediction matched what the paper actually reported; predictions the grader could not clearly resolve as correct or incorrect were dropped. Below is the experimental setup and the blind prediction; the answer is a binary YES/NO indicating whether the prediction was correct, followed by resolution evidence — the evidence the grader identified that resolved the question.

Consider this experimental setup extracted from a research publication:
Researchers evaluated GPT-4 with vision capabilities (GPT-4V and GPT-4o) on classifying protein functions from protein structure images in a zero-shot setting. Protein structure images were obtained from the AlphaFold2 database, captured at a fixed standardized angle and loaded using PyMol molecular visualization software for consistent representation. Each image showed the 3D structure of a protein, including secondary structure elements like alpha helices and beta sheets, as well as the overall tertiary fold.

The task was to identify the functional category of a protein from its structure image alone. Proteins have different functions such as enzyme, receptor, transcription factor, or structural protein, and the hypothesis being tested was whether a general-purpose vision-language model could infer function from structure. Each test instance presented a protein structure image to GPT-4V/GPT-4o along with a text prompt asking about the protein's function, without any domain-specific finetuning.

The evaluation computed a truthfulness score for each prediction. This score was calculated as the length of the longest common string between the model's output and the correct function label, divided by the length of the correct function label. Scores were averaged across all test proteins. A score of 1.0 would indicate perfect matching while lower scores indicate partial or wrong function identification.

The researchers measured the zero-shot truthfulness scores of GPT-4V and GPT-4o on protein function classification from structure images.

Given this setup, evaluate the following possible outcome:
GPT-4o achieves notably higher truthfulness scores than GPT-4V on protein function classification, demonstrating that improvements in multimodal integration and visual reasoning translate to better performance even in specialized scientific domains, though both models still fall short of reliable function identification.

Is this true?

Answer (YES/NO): NO